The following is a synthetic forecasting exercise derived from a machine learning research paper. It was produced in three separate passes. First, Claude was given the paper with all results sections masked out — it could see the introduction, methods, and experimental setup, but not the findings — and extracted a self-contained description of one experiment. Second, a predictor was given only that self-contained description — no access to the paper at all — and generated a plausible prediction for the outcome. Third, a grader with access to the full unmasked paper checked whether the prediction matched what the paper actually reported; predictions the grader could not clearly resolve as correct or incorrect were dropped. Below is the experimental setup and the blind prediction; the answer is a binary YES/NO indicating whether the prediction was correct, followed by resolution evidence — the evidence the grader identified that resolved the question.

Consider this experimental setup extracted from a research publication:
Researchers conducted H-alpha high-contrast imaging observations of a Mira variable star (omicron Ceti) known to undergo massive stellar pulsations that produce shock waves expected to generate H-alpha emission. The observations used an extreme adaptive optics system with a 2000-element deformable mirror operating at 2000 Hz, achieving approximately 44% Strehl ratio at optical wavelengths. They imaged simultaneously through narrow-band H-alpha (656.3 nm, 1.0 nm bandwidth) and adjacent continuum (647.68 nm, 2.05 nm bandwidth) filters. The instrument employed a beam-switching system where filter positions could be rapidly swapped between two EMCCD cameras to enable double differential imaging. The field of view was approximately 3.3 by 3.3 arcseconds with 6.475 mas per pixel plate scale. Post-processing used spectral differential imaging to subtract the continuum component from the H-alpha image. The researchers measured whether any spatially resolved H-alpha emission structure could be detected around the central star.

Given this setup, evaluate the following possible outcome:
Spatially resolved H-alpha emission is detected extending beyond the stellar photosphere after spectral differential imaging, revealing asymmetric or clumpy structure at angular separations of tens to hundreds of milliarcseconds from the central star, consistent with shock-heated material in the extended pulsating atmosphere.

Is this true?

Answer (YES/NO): NO